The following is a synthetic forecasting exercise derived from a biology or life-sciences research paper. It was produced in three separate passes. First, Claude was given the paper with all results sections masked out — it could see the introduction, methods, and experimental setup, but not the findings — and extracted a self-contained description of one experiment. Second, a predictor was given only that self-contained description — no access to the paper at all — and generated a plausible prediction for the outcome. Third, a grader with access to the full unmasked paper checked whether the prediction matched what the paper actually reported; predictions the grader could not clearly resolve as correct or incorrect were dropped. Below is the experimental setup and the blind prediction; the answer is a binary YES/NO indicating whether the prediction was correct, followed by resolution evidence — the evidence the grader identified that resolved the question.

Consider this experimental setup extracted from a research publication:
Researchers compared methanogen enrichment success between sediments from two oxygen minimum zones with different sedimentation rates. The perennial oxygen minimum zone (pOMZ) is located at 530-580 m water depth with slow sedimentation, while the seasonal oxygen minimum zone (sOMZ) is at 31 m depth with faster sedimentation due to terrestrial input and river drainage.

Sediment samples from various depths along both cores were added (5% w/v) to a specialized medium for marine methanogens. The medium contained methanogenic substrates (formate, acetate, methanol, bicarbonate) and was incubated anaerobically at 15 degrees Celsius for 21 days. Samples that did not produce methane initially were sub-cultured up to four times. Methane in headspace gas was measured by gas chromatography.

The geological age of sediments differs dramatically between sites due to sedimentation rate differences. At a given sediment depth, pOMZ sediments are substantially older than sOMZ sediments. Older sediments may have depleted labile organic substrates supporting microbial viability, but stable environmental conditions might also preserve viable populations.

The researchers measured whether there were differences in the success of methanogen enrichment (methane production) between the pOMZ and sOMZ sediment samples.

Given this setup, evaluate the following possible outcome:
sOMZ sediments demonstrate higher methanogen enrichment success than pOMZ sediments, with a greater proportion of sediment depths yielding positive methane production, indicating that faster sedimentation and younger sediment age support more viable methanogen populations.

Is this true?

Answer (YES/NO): NO